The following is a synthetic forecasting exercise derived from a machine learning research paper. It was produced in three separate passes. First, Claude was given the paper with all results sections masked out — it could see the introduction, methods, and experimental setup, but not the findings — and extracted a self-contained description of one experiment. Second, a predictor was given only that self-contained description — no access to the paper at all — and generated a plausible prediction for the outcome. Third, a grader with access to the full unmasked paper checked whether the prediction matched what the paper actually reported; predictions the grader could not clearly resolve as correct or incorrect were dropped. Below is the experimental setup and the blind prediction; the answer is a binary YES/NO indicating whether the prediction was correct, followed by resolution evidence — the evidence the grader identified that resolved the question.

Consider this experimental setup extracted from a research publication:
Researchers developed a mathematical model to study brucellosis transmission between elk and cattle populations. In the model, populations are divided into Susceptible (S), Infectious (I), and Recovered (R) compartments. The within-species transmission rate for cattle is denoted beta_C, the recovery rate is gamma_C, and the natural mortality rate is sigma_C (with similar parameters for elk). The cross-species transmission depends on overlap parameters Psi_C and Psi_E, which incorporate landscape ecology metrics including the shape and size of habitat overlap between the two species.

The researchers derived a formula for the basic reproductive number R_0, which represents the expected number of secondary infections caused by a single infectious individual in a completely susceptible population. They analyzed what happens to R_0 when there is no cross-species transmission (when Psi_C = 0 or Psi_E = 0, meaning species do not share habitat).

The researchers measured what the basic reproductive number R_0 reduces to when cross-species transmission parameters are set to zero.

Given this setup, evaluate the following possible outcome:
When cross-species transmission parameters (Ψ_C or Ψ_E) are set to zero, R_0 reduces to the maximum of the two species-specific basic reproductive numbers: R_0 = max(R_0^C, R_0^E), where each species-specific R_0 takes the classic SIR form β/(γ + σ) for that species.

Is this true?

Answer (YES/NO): NO